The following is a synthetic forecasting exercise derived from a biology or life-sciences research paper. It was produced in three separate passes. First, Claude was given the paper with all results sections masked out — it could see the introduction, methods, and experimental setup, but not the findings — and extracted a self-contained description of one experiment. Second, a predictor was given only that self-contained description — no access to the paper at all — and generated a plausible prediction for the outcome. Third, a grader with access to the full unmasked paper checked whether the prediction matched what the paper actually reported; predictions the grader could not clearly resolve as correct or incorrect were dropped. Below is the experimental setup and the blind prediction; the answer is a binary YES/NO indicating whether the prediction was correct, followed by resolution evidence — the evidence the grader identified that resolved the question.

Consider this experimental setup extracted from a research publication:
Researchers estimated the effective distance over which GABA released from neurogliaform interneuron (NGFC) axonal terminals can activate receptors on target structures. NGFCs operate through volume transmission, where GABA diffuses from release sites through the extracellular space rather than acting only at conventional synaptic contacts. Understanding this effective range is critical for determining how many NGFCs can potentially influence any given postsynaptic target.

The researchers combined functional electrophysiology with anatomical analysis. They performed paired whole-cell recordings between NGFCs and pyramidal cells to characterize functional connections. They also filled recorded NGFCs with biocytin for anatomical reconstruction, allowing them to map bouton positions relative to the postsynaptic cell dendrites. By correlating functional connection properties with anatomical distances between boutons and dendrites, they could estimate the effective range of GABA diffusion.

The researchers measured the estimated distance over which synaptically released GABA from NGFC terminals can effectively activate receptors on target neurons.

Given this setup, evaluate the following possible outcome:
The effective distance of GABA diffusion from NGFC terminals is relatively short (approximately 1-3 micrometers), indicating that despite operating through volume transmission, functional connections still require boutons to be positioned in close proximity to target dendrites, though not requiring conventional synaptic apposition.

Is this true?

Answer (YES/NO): YES